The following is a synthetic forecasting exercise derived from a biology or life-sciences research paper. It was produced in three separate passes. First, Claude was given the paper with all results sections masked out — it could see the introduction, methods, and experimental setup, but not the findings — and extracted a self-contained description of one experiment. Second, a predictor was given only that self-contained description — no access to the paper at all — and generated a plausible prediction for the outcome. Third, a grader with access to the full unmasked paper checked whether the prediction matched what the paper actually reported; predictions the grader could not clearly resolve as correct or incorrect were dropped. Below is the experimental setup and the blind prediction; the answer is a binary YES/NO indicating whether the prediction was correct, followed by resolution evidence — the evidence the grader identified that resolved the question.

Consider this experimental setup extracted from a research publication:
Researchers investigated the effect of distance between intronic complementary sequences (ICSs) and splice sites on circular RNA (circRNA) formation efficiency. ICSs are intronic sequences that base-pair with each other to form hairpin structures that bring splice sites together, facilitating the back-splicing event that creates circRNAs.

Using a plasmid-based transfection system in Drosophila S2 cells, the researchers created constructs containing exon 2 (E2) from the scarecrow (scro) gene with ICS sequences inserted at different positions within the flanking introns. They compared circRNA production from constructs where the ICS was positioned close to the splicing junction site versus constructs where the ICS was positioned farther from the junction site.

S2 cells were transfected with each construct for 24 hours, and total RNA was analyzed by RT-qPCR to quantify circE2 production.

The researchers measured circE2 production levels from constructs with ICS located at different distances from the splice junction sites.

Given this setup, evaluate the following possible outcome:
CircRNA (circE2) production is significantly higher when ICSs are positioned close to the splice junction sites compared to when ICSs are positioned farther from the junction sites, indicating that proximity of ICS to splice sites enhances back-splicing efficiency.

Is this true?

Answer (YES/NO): YES